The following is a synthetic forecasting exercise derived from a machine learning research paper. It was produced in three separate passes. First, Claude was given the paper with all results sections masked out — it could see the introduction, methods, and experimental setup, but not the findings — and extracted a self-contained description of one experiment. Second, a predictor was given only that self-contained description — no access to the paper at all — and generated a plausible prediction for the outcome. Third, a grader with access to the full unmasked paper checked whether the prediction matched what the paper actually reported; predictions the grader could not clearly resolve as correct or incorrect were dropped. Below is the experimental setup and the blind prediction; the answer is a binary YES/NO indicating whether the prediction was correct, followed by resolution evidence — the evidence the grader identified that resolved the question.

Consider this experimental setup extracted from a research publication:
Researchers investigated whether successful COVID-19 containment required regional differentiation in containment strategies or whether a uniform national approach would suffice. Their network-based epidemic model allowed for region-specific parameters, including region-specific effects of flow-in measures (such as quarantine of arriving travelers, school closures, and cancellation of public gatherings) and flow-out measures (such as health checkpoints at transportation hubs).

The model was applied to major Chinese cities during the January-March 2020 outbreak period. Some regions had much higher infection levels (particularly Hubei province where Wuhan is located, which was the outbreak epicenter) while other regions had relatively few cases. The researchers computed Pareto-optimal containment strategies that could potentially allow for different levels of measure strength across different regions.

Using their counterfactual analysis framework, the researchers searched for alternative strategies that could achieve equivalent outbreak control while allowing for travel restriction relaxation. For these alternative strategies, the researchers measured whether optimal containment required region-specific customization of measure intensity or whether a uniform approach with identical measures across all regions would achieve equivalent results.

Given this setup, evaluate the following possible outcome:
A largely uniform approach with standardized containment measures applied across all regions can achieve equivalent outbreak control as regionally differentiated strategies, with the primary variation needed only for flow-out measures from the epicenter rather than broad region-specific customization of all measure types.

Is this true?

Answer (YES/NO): NO